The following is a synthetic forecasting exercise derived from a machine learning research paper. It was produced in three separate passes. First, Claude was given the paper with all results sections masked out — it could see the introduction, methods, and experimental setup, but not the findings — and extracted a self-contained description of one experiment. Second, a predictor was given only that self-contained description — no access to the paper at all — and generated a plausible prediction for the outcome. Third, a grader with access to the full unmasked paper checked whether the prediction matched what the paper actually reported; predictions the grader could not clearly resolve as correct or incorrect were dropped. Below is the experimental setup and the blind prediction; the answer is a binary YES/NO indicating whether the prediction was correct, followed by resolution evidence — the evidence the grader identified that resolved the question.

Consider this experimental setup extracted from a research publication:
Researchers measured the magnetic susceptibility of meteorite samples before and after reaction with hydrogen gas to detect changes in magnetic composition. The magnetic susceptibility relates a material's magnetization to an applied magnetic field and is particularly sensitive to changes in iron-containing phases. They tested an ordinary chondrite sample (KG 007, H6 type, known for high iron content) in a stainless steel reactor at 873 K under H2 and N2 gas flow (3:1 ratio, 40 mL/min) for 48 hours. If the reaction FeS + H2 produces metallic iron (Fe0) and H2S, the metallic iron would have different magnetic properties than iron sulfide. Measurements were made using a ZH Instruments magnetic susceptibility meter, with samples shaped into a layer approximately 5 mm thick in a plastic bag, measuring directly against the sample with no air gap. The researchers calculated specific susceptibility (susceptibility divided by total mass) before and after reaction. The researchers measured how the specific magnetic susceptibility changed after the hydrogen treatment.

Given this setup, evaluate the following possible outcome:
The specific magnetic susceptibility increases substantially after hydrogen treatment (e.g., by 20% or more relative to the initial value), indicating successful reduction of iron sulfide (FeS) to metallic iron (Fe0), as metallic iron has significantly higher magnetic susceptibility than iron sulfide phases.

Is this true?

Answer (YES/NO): YES